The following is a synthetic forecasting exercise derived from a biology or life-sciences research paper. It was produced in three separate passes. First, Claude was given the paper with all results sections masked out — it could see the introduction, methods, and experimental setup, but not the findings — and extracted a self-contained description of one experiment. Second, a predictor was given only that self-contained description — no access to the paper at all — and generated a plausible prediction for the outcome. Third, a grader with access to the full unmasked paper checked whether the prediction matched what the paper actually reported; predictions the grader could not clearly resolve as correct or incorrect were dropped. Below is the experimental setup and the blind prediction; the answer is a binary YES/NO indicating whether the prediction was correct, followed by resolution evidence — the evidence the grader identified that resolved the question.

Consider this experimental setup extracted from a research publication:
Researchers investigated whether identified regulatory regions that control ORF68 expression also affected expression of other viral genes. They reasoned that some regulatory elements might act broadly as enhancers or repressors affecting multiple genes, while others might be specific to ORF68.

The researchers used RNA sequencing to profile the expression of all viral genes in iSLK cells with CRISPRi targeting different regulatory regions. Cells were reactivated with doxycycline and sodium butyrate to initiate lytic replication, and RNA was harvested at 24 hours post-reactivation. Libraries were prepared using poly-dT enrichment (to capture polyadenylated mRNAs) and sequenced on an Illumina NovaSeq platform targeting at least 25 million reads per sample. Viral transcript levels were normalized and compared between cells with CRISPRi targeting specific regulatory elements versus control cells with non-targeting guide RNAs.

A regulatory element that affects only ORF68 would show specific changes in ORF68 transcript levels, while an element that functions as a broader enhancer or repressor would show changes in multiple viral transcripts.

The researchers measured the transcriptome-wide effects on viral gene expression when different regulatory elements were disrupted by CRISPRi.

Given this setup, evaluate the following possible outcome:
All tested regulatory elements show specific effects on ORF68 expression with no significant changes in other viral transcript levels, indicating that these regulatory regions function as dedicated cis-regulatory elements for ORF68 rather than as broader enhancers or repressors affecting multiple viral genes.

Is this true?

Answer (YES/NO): NO